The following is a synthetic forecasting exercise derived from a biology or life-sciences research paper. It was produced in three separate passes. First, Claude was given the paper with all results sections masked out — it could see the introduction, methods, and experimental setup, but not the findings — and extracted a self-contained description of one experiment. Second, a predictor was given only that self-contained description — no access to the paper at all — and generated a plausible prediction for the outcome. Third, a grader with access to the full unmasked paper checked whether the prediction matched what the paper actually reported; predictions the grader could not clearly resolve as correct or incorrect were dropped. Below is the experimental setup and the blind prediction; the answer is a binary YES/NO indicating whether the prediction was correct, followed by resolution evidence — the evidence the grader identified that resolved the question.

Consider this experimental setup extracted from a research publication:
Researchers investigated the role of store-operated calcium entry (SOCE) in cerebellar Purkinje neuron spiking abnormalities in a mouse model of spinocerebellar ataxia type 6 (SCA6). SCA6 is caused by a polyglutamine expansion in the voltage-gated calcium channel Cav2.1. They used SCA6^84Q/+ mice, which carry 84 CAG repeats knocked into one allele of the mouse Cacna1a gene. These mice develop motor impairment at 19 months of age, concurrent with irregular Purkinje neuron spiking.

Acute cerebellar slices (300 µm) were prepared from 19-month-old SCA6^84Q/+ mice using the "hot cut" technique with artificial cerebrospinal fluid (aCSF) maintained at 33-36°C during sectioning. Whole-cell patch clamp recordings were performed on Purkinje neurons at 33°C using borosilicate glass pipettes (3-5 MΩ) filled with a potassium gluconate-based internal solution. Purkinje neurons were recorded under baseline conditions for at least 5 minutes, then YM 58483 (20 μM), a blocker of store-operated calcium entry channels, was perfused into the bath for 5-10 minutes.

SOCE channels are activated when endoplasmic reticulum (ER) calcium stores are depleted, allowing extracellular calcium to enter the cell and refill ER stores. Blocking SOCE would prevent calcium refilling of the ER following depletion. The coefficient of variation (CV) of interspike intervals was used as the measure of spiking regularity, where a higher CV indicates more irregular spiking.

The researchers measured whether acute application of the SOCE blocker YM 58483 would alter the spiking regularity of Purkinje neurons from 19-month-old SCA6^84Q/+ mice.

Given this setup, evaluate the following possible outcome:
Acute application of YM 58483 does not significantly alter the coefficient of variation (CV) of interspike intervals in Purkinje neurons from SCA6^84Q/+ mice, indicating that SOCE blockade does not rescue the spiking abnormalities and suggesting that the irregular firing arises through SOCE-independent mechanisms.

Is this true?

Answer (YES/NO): NO